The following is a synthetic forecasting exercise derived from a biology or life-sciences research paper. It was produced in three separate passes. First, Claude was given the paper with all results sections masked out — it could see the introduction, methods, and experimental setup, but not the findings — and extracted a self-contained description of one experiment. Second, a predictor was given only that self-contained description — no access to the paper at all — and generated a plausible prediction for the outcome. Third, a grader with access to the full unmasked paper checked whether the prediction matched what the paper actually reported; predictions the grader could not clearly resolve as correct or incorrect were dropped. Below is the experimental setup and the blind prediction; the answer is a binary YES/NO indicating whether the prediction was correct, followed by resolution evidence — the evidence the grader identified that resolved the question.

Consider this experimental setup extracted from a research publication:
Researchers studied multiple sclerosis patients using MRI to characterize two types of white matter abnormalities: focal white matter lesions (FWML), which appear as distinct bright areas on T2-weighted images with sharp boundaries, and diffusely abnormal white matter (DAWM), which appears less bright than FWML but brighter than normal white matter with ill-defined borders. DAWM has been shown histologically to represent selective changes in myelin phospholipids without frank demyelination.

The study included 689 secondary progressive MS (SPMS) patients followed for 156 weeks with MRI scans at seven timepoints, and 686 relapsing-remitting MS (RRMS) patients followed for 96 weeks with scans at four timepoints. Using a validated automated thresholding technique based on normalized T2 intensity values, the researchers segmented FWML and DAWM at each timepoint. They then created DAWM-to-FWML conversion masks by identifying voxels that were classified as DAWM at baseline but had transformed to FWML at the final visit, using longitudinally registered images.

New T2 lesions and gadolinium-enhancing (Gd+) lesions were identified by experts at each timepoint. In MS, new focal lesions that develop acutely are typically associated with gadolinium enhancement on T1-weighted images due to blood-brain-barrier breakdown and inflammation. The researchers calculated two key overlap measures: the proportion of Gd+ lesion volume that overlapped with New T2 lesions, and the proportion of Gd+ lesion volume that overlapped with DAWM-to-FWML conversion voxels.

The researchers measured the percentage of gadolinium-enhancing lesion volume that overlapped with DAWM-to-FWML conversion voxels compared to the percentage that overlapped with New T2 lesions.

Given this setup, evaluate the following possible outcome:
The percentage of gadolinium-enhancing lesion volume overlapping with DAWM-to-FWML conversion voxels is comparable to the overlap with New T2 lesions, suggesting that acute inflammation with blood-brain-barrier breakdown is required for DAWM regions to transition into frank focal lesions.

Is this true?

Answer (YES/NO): NO